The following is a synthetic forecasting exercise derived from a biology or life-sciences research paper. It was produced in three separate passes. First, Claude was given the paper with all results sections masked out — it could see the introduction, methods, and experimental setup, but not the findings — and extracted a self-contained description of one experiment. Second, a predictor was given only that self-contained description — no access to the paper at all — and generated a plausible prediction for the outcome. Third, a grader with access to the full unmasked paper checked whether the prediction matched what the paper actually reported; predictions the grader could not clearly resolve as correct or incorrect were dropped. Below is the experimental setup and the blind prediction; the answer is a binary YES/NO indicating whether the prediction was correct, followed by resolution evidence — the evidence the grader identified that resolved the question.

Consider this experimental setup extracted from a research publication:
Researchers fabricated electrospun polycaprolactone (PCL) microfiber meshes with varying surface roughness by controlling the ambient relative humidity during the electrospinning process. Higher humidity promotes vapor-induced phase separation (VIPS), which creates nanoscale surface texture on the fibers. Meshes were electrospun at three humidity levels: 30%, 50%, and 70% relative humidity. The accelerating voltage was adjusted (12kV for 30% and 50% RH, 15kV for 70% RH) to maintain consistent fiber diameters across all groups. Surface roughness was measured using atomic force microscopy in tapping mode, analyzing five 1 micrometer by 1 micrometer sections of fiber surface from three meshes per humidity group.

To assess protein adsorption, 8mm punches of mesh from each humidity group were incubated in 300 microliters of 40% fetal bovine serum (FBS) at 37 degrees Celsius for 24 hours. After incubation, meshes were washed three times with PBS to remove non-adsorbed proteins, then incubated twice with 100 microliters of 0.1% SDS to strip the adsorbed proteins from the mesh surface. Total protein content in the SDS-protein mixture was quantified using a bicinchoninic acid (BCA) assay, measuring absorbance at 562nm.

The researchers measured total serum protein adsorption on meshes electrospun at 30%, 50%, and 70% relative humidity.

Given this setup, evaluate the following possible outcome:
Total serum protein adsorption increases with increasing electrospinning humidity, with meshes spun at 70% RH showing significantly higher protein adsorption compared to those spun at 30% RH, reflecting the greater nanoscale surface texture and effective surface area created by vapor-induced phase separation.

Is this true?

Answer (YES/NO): YES